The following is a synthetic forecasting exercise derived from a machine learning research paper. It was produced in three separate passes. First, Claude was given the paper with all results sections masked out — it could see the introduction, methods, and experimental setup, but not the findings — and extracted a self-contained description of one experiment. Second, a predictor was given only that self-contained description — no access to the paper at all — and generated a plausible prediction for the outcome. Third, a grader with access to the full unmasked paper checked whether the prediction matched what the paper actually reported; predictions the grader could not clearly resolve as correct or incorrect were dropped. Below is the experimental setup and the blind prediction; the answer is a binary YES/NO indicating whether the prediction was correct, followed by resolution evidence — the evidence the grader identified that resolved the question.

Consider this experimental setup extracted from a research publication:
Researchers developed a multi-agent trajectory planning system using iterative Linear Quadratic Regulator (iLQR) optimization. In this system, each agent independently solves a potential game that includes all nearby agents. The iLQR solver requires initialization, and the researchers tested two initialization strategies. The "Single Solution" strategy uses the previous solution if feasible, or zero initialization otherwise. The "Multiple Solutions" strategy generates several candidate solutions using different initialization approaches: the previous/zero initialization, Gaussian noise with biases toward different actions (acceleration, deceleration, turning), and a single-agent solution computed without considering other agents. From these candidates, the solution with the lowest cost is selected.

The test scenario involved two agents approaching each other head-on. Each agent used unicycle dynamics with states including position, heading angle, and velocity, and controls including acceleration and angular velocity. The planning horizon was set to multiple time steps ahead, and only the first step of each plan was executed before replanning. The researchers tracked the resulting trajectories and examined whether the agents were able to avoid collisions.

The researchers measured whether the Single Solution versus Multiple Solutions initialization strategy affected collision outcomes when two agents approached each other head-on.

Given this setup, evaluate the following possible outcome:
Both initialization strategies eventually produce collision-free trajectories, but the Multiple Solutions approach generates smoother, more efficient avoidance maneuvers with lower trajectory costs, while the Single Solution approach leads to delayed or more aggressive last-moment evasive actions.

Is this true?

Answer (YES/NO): NO